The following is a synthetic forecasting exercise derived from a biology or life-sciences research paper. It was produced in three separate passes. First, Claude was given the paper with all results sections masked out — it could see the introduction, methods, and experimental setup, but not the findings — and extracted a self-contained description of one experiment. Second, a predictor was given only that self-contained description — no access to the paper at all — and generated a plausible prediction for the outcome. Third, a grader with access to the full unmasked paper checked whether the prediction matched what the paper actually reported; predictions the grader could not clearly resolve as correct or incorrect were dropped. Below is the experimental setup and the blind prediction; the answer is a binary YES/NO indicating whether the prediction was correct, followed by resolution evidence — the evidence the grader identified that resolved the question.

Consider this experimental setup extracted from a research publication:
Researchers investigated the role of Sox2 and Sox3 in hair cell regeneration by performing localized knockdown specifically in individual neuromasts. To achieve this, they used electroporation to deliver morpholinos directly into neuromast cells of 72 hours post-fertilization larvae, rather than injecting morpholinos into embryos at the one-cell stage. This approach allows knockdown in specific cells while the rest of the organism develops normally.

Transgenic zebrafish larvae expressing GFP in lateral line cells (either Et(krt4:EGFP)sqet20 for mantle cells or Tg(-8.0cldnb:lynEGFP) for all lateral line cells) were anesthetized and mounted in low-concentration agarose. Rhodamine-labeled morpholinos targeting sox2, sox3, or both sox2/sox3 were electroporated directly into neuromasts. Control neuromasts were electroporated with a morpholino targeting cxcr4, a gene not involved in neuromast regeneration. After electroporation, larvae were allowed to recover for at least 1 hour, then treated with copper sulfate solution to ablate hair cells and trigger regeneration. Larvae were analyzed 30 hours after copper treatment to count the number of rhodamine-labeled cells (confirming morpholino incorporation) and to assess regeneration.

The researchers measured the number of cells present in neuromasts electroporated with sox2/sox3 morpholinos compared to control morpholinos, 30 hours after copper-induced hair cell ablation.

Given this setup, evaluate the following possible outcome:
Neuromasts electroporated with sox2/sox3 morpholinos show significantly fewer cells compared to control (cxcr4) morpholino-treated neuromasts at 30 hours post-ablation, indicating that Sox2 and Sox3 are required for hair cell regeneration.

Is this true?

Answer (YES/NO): YES